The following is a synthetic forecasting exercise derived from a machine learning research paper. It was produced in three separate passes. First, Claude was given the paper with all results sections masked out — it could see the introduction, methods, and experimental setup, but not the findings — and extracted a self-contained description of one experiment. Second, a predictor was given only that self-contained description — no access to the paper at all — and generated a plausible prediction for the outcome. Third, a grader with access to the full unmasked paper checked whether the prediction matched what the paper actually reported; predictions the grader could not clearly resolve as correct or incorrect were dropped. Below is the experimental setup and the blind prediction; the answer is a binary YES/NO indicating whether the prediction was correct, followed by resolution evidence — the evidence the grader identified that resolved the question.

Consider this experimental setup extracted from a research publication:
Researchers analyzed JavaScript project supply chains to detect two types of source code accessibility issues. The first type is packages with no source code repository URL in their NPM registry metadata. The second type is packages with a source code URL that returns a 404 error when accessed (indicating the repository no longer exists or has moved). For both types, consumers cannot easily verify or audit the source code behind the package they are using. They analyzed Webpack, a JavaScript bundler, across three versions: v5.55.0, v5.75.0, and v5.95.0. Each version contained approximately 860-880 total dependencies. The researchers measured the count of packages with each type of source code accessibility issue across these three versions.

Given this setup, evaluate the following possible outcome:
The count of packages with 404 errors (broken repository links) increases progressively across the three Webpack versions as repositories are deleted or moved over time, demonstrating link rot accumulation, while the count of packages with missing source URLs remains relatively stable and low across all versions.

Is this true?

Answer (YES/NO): NO